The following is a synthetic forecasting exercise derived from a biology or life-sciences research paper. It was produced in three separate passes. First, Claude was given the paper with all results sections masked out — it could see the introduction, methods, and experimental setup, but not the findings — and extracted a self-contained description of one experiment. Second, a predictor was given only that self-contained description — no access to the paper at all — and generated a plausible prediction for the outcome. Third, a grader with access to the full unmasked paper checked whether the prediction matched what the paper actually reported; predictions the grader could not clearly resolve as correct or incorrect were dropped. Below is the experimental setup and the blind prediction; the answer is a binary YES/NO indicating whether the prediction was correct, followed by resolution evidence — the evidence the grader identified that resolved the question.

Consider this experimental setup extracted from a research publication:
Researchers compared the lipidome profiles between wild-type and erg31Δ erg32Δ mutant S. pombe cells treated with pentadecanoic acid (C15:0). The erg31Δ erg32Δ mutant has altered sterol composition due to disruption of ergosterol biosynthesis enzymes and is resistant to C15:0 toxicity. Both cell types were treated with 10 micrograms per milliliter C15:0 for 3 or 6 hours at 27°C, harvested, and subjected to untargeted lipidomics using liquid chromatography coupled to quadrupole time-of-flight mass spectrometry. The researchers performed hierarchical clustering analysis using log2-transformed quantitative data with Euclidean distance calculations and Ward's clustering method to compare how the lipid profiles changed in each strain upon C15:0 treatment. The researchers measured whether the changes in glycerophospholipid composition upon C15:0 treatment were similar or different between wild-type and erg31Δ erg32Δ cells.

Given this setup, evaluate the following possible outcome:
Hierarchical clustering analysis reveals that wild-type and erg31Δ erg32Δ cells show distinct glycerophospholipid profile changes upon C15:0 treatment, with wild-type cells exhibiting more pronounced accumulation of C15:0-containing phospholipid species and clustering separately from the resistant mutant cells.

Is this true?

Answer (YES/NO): YES